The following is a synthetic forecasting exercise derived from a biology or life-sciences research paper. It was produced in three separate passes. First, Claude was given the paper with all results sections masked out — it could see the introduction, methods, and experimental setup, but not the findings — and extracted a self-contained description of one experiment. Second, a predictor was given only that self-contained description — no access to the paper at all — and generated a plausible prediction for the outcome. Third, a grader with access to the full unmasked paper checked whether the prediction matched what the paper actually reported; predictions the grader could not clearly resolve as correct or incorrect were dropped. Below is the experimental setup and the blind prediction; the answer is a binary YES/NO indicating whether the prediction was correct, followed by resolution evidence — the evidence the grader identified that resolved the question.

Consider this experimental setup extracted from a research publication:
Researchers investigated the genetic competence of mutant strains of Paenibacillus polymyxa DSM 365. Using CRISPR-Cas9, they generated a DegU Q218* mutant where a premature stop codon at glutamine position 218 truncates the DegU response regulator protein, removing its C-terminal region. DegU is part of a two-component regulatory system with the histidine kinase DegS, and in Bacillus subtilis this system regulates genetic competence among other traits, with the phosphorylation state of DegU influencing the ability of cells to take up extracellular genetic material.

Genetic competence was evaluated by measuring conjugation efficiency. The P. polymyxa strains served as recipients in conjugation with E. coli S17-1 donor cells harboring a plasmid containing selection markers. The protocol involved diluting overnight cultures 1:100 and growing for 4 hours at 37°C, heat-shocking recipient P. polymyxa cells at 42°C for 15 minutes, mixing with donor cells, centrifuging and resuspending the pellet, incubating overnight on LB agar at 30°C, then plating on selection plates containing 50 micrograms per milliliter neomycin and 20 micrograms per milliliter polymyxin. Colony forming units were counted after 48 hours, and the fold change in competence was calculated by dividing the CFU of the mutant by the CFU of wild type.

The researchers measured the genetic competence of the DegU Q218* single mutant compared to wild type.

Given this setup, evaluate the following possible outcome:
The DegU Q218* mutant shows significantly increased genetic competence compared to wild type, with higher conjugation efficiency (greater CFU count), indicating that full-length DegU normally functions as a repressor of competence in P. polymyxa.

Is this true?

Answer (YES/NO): NO